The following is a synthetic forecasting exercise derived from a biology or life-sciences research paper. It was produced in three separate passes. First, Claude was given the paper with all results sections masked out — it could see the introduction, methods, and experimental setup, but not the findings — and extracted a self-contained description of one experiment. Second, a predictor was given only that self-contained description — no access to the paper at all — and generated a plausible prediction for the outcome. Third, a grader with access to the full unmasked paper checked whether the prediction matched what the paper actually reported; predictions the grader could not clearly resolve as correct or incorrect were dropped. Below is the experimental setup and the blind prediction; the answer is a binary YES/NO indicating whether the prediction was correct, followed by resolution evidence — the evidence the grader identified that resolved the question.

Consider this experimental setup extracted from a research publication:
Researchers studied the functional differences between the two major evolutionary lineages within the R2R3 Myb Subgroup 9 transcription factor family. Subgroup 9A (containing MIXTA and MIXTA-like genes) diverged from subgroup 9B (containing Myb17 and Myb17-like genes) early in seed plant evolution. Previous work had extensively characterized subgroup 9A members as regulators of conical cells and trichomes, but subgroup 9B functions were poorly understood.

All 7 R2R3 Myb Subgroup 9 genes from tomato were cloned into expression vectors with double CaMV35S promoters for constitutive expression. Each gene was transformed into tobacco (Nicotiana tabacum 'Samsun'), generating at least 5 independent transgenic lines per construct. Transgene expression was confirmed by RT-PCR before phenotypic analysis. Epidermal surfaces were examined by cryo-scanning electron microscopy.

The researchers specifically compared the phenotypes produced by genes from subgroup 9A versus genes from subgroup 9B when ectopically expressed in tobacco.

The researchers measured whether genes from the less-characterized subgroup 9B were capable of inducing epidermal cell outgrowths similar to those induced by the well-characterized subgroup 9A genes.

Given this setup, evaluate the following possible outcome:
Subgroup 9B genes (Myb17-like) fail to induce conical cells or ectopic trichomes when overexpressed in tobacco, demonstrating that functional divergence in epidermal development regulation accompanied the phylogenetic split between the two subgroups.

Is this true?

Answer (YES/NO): NO